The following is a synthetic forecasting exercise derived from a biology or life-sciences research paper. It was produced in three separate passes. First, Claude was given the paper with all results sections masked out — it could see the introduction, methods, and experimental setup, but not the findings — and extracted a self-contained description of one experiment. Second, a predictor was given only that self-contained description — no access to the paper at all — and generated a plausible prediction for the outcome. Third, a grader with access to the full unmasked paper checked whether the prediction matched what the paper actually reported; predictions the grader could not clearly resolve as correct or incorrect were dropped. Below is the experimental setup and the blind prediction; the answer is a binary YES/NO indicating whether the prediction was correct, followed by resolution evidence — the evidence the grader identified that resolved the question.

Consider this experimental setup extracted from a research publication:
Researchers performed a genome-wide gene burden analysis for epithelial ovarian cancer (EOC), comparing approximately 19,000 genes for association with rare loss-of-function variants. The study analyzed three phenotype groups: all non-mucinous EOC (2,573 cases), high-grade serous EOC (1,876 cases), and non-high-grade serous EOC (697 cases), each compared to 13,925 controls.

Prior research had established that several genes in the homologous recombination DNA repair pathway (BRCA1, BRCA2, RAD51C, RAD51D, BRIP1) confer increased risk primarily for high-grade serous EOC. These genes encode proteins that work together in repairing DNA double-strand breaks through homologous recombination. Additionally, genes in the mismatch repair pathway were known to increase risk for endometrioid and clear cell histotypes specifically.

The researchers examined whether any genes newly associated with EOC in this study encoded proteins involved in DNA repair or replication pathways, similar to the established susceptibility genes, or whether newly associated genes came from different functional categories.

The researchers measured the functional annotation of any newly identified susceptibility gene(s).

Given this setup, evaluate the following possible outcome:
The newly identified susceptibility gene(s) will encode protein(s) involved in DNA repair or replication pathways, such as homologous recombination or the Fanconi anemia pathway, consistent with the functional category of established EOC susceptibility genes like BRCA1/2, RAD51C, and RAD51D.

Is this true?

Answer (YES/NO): YES